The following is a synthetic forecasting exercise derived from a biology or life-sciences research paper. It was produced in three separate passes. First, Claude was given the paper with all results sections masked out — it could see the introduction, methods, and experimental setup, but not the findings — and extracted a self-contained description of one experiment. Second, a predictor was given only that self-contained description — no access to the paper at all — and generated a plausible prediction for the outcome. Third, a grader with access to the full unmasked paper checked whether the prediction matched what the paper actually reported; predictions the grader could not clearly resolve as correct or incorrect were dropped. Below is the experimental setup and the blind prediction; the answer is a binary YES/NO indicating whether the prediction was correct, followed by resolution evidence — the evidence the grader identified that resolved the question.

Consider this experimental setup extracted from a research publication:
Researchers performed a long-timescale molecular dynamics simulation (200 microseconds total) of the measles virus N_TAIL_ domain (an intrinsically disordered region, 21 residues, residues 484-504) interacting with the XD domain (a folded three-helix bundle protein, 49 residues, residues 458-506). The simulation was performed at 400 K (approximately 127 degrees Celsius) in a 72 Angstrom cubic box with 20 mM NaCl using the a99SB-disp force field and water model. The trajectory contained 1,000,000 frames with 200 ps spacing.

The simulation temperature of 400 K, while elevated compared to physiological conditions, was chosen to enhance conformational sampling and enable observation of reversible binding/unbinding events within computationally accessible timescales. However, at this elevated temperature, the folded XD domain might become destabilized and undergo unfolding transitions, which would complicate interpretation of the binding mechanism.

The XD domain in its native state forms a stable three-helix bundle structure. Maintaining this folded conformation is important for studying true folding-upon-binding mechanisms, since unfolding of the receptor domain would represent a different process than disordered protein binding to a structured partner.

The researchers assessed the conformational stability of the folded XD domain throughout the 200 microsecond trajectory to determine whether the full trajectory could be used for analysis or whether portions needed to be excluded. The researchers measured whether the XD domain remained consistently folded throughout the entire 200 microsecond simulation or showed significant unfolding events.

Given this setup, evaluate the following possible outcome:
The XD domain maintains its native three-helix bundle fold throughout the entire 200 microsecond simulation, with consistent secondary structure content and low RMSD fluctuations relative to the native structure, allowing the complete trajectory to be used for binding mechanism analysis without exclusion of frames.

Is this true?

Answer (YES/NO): NO